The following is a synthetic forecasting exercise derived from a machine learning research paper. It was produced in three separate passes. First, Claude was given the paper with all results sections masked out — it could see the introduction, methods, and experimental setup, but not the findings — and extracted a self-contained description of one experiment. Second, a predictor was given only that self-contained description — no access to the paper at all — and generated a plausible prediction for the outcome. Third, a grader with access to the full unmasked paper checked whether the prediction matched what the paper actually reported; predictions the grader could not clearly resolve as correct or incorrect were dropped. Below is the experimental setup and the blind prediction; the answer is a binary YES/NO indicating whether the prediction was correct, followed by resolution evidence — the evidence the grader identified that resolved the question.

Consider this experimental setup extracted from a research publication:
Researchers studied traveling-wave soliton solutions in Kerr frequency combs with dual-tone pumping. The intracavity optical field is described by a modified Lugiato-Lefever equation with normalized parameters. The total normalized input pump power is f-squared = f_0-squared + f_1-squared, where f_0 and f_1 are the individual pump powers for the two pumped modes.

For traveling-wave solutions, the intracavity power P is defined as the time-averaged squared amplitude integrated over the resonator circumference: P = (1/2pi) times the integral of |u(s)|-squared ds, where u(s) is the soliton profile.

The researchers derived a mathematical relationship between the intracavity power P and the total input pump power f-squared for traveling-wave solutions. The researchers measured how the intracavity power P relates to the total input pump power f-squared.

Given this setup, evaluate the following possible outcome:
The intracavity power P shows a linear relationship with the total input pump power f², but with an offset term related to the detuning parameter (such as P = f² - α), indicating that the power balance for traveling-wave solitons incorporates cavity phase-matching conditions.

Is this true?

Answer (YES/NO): NO